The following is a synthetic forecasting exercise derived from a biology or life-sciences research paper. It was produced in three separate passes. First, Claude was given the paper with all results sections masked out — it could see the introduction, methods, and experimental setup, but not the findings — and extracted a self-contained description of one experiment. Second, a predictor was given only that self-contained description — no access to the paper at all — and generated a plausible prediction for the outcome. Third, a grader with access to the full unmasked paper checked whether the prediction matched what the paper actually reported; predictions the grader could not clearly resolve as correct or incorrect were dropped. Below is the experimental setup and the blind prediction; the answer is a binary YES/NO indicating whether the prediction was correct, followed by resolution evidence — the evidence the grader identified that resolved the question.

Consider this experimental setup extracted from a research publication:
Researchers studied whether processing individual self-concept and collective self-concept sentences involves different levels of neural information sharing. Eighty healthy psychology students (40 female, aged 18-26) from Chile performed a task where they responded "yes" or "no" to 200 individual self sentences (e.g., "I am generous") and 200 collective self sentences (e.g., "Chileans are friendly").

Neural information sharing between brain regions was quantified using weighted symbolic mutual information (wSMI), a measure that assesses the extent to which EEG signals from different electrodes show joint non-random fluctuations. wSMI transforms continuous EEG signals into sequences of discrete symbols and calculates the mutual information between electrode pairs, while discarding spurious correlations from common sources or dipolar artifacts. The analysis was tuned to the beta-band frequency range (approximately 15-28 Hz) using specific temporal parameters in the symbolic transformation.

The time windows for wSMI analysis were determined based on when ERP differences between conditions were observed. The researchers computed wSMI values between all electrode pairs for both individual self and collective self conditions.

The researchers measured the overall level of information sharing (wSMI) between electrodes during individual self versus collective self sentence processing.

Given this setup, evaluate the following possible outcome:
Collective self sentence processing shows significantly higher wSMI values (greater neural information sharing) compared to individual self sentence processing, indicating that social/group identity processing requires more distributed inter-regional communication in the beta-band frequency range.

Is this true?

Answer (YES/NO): NO